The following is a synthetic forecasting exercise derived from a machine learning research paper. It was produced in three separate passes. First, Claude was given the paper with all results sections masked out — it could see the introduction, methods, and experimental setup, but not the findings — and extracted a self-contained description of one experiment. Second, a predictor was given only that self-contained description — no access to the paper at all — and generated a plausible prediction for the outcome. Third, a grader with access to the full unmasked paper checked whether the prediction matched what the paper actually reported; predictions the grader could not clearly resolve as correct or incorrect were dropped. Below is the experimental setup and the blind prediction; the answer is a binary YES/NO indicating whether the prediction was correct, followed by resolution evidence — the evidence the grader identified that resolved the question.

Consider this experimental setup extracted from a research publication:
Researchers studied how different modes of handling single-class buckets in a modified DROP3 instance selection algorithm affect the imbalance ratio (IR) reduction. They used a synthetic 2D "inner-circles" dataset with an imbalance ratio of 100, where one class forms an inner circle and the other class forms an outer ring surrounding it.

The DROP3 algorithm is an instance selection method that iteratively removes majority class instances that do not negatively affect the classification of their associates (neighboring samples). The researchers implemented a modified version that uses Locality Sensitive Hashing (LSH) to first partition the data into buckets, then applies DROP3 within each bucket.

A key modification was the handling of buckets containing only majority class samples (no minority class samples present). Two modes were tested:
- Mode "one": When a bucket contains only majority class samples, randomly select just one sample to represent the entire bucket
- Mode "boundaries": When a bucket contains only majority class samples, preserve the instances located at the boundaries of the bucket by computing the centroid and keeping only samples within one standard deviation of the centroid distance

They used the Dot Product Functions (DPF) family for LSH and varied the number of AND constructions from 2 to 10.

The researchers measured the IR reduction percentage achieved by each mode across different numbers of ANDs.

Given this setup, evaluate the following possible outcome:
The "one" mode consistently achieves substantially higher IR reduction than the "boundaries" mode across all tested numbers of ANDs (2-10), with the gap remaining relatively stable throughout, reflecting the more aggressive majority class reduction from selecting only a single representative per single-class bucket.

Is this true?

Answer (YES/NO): NO